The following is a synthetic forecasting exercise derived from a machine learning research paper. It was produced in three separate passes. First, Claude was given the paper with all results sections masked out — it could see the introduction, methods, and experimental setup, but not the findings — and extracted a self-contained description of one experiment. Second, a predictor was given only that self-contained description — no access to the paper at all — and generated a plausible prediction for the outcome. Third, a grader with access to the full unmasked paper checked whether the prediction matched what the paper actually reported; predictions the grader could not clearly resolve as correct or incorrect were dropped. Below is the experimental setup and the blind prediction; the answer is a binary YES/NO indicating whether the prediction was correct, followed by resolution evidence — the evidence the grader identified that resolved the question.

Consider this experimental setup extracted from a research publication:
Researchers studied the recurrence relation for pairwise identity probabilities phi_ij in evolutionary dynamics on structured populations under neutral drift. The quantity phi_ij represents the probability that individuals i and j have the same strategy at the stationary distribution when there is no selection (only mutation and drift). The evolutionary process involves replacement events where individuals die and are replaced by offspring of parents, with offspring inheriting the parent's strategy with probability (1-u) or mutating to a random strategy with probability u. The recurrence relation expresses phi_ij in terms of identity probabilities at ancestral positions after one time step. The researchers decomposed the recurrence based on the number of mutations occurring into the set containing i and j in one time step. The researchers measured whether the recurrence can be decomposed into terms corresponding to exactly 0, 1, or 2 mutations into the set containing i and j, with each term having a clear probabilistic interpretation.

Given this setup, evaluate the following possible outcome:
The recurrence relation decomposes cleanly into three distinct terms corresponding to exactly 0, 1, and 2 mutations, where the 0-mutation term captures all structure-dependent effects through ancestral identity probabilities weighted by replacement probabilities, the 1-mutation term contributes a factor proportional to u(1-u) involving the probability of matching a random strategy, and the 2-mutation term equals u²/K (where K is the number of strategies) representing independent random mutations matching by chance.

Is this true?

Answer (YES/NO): NO